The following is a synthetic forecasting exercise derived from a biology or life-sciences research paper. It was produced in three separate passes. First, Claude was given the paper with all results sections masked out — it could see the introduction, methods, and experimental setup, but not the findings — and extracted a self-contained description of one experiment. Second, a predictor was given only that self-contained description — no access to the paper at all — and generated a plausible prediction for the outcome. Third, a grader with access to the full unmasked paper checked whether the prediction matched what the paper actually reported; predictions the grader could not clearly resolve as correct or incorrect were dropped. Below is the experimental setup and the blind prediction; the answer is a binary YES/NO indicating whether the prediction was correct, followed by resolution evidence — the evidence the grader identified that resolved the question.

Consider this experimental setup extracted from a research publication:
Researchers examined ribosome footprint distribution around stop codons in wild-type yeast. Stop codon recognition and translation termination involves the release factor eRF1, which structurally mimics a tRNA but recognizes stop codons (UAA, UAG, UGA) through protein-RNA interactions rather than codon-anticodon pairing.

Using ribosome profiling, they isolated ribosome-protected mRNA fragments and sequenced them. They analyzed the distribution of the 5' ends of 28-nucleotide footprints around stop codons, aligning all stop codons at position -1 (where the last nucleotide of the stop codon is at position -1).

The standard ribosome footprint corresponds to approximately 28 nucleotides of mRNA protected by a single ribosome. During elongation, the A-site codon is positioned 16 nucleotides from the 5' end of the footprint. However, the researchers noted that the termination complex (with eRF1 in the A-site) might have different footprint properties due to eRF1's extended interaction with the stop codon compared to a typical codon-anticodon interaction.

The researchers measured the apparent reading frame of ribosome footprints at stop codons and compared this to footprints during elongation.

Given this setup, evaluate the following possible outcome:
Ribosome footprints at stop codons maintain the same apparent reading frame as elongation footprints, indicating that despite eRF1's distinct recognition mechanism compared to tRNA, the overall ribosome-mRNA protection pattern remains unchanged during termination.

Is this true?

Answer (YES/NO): NO